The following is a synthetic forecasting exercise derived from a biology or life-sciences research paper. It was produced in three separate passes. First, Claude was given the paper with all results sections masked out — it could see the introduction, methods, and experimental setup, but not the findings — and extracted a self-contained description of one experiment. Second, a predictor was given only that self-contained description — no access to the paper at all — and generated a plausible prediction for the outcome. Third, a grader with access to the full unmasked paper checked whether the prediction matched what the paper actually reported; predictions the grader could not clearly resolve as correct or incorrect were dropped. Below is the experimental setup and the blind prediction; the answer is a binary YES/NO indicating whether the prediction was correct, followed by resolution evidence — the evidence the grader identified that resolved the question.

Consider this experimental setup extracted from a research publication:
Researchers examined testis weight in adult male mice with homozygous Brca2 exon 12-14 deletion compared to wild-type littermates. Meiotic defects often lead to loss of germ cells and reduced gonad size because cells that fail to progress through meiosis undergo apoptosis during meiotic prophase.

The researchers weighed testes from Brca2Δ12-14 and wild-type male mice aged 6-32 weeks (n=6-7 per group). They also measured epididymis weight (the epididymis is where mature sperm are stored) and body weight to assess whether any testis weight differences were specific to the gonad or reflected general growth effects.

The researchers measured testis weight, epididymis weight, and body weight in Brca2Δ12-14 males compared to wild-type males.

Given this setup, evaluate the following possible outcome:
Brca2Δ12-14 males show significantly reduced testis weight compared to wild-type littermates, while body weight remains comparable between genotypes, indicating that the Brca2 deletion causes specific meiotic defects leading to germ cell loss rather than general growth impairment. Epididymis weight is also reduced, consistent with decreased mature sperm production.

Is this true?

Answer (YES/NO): YES